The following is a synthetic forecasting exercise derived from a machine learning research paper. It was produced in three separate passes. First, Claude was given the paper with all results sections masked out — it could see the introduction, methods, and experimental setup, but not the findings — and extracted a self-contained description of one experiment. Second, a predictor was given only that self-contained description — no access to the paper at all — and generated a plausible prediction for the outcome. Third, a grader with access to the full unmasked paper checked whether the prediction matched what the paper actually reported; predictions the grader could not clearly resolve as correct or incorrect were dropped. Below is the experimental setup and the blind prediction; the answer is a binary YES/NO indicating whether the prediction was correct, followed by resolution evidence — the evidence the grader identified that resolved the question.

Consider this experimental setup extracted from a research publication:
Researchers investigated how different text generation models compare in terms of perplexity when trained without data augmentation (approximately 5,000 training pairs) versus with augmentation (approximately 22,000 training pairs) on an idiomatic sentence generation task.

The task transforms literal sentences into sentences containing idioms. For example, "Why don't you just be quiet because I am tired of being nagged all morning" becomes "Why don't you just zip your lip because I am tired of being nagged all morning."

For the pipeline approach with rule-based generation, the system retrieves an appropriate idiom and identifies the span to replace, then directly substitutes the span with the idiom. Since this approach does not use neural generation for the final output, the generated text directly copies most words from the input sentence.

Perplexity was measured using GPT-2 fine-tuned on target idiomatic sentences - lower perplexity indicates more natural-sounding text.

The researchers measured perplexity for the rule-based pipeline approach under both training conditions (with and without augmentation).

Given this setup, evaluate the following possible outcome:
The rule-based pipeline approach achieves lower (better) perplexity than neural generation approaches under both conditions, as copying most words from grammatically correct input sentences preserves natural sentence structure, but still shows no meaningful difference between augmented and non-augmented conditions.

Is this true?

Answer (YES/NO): NO